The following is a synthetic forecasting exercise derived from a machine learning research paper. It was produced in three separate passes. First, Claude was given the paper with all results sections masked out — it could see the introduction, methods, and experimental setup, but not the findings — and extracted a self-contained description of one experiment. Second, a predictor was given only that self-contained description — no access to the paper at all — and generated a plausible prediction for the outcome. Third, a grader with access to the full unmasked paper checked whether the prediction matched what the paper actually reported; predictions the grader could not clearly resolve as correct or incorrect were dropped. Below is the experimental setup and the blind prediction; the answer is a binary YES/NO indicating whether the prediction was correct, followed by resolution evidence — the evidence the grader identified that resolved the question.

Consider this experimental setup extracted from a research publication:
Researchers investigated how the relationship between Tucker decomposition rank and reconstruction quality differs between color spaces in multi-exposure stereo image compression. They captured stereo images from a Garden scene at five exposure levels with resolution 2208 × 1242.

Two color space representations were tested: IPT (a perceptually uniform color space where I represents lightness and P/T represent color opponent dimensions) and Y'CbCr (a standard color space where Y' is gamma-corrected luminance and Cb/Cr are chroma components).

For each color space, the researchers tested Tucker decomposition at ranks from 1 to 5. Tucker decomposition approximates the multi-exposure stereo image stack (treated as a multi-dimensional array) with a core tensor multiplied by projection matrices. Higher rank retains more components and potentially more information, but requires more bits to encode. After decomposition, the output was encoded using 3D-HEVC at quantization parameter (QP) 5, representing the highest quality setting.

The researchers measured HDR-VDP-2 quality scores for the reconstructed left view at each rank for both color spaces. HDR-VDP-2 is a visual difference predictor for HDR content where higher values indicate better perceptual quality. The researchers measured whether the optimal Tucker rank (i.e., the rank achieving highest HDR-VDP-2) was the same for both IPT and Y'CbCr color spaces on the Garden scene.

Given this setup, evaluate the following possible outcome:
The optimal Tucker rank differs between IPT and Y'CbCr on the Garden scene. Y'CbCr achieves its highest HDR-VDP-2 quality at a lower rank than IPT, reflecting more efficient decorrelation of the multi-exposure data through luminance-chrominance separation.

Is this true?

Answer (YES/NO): NO